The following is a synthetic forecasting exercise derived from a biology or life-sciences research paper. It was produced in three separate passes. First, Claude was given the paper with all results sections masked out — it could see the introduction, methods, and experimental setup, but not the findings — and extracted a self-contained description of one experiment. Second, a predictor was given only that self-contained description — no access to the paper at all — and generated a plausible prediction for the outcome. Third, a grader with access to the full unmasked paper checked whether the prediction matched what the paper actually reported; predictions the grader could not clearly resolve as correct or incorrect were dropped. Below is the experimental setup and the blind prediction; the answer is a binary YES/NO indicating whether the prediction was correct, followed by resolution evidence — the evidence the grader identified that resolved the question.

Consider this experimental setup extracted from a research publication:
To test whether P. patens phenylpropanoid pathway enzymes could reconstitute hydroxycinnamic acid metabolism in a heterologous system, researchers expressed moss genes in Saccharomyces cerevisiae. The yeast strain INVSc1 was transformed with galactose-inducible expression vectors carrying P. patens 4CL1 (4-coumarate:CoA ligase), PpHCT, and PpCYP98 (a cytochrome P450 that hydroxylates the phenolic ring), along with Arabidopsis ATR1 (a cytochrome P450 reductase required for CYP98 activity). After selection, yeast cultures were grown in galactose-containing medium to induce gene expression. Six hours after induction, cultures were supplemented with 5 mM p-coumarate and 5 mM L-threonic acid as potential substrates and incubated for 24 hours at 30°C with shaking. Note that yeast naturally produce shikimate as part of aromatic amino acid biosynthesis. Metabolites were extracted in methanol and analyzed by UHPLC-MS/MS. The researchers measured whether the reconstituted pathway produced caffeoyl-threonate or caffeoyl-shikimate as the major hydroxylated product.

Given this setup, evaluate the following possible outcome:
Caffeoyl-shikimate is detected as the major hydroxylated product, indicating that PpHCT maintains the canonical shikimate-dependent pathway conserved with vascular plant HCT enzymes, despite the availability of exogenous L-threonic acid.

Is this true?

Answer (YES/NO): YES